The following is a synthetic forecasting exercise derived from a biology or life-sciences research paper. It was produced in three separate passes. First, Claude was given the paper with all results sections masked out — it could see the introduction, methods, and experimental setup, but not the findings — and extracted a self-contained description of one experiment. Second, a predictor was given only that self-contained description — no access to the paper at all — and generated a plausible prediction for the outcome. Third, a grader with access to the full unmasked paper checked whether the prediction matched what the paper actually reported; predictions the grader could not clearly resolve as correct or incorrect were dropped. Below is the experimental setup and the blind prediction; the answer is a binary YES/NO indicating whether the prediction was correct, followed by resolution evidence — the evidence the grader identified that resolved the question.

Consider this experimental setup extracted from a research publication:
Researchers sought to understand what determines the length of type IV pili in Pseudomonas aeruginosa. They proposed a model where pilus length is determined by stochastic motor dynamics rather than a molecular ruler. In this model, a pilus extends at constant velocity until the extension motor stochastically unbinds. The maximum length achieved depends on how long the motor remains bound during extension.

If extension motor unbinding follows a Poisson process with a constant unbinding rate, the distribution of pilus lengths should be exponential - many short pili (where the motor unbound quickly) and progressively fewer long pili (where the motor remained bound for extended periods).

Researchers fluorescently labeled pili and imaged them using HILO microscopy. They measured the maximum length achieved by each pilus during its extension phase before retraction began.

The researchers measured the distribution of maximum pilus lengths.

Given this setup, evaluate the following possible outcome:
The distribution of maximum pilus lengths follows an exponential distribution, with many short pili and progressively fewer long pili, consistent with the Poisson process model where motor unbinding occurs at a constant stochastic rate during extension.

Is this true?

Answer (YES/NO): YES